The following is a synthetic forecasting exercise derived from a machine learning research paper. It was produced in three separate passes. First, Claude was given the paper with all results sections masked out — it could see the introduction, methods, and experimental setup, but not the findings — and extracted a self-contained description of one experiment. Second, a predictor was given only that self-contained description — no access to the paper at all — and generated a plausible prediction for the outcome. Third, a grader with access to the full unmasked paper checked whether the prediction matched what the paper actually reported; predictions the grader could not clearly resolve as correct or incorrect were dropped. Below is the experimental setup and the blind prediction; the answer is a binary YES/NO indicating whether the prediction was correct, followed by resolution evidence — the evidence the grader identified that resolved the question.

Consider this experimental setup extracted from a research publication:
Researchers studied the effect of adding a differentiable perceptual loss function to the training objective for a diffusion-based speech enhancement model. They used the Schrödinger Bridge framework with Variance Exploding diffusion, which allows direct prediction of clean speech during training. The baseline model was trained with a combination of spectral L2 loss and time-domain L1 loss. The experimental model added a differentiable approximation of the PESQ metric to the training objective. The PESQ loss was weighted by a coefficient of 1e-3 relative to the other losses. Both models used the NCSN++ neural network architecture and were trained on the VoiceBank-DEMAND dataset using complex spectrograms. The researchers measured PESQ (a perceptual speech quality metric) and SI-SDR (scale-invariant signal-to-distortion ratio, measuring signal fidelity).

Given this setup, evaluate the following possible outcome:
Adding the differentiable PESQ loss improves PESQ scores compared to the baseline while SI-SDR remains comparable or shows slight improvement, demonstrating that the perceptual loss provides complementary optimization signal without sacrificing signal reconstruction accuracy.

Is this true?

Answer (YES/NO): NO